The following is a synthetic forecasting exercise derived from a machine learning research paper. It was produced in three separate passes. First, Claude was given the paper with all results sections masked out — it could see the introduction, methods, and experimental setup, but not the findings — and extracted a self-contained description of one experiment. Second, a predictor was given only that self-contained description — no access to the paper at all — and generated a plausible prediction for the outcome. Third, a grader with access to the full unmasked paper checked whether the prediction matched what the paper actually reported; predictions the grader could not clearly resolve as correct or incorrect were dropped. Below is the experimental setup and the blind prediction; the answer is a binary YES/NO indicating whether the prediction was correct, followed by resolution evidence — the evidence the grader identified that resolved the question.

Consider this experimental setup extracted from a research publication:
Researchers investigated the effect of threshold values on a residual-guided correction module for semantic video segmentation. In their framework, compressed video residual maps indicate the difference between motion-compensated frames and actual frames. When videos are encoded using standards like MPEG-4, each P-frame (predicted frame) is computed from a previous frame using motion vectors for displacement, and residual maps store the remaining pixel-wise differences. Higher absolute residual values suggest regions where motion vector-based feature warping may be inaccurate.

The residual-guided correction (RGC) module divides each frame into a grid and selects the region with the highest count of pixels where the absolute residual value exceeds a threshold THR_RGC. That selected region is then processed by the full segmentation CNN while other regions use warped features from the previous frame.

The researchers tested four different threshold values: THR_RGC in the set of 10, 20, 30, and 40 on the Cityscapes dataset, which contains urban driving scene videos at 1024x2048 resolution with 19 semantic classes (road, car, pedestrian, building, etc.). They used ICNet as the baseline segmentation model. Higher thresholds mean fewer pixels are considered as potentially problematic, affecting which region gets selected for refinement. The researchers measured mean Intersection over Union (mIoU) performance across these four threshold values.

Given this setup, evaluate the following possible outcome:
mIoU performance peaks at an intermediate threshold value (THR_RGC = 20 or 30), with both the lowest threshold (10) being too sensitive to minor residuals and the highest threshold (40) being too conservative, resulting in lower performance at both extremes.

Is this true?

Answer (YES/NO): NO